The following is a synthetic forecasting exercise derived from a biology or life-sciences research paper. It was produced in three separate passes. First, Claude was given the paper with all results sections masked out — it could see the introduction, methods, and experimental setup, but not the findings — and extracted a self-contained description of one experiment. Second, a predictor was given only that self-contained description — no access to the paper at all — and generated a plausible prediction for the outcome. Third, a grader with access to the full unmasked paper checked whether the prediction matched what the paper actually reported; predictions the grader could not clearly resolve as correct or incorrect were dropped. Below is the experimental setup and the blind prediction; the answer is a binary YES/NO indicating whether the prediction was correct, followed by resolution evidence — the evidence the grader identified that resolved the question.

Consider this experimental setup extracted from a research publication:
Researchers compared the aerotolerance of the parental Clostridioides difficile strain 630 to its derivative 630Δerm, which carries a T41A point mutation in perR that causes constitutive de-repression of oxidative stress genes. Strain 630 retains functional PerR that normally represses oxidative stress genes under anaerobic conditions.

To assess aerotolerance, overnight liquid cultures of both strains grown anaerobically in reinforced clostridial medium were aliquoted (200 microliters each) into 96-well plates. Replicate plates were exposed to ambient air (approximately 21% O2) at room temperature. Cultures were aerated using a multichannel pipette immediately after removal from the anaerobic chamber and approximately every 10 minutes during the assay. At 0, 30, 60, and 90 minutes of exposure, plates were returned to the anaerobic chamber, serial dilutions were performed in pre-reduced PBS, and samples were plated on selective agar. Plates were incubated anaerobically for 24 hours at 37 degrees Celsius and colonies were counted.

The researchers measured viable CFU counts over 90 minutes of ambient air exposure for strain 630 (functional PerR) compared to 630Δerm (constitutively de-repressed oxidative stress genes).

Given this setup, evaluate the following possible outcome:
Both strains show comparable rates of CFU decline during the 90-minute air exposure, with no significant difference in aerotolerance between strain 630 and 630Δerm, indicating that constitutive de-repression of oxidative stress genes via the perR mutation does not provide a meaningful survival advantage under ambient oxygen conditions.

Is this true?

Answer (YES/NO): NO